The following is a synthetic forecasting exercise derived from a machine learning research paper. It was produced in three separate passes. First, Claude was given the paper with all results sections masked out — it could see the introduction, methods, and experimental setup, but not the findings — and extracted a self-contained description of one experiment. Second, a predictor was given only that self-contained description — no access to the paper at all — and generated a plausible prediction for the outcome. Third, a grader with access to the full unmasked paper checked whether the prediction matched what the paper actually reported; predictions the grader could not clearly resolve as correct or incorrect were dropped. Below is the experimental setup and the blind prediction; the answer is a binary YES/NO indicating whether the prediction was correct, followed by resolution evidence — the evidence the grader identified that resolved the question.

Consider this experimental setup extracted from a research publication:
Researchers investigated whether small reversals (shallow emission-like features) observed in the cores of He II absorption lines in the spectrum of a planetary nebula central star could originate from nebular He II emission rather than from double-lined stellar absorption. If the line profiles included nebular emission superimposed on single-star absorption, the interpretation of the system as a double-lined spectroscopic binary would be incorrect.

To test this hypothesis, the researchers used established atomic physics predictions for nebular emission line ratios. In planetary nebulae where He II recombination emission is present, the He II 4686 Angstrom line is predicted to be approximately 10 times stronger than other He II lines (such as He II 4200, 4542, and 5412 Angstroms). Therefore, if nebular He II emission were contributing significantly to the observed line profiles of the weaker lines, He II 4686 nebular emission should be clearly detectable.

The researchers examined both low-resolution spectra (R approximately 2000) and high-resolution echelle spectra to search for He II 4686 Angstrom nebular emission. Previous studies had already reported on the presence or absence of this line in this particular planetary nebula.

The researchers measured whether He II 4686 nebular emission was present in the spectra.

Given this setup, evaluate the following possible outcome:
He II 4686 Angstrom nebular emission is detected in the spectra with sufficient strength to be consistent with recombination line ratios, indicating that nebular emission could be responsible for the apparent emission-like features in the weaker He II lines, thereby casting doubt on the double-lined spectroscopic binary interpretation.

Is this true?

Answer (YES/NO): NO